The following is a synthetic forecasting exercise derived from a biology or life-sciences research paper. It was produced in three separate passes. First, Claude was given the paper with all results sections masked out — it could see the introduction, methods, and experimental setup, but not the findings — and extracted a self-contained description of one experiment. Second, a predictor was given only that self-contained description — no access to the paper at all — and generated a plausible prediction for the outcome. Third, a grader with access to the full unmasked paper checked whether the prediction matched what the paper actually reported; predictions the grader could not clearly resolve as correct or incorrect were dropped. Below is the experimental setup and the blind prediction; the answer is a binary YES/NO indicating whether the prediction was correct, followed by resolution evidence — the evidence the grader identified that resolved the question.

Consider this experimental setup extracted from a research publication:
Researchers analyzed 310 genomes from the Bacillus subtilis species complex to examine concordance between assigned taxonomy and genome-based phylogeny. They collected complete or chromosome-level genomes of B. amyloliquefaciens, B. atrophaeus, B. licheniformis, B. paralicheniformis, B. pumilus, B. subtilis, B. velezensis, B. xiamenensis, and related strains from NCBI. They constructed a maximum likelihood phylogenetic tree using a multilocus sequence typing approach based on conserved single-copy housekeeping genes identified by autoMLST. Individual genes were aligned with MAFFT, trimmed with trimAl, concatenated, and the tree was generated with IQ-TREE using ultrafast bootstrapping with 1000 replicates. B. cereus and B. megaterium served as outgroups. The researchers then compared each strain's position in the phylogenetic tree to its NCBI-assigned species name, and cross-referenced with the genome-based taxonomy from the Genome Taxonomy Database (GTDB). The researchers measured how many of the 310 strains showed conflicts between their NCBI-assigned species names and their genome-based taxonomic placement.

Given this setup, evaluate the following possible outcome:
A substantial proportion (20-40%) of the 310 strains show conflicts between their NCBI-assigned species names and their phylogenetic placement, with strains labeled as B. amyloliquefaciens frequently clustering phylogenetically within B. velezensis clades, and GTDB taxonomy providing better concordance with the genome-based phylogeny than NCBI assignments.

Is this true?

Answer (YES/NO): NO